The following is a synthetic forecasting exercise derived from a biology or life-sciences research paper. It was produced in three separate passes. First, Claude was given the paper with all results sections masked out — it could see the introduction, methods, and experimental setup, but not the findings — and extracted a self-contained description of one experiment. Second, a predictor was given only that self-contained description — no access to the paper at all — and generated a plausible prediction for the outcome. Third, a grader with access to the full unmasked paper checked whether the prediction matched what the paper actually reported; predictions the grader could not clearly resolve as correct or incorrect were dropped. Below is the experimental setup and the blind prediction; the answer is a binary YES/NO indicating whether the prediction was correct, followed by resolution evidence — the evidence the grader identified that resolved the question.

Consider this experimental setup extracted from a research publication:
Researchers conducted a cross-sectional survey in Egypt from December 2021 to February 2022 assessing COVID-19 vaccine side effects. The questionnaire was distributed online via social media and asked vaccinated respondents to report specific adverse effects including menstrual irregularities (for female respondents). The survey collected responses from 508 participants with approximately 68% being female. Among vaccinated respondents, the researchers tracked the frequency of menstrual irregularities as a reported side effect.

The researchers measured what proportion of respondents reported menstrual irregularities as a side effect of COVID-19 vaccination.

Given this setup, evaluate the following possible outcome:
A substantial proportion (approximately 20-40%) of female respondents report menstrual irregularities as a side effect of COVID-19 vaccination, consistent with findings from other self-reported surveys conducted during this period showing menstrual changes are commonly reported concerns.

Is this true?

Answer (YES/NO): NO